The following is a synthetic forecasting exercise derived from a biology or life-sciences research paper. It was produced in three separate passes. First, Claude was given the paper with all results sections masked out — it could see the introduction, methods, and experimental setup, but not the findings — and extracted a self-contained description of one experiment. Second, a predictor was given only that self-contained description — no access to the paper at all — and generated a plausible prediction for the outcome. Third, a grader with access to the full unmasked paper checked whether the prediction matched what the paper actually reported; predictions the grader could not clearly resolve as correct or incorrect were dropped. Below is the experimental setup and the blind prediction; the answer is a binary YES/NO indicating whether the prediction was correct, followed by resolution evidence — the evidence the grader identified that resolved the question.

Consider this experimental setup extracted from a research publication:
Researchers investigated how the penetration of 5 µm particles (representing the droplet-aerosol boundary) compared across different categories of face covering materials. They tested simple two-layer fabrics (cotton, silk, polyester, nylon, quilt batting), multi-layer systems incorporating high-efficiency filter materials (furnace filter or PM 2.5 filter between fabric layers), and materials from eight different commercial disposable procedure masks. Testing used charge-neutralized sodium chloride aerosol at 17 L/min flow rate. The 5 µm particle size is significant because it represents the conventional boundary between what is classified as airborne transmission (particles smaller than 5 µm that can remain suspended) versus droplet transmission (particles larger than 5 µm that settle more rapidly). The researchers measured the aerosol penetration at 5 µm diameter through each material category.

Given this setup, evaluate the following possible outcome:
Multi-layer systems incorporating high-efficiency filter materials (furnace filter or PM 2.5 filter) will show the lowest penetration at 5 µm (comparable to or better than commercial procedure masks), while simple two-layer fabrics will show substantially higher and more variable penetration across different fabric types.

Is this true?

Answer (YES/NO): YES